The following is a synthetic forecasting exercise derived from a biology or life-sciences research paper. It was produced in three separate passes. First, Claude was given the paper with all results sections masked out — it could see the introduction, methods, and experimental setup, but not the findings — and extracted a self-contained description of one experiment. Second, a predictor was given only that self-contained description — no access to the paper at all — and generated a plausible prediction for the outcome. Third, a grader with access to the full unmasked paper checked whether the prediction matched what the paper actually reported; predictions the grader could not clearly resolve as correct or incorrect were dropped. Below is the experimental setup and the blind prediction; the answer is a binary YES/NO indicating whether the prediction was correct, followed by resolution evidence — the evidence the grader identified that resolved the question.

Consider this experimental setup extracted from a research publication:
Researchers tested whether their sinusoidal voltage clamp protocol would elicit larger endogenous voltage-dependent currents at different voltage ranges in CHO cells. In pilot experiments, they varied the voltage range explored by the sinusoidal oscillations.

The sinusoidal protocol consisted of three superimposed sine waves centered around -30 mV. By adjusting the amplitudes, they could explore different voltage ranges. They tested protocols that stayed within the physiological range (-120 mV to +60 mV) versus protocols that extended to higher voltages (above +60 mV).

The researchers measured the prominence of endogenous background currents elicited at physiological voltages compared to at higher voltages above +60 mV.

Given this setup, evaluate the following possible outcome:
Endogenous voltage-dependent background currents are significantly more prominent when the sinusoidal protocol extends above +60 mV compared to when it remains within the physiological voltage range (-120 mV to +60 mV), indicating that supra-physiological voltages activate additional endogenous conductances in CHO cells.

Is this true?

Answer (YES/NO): YES